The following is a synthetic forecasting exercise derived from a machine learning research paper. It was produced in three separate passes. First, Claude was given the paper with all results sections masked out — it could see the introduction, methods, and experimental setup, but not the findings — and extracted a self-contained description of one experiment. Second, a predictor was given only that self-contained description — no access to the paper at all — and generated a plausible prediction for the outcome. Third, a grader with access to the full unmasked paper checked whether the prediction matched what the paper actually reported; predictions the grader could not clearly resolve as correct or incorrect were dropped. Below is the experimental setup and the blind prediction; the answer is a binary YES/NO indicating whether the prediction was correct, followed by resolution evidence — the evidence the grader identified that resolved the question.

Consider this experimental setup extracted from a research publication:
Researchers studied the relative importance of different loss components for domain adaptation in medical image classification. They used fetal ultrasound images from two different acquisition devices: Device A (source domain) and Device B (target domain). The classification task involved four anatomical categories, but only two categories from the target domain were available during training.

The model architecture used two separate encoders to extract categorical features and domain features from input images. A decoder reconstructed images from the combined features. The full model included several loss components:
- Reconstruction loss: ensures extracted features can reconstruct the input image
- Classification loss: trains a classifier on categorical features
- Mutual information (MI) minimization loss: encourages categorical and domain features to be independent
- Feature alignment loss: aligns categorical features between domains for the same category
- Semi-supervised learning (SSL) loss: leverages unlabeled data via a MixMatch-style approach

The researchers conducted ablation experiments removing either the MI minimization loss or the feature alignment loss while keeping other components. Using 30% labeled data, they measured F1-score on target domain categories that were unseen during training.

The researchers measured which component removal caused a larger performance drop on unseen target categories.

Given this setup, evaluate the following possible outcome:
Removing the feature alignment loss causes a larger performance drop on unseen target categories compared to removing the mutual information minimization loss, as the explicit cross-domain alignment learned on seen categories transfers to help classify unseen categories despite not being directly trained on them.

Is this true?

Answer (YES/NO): YES